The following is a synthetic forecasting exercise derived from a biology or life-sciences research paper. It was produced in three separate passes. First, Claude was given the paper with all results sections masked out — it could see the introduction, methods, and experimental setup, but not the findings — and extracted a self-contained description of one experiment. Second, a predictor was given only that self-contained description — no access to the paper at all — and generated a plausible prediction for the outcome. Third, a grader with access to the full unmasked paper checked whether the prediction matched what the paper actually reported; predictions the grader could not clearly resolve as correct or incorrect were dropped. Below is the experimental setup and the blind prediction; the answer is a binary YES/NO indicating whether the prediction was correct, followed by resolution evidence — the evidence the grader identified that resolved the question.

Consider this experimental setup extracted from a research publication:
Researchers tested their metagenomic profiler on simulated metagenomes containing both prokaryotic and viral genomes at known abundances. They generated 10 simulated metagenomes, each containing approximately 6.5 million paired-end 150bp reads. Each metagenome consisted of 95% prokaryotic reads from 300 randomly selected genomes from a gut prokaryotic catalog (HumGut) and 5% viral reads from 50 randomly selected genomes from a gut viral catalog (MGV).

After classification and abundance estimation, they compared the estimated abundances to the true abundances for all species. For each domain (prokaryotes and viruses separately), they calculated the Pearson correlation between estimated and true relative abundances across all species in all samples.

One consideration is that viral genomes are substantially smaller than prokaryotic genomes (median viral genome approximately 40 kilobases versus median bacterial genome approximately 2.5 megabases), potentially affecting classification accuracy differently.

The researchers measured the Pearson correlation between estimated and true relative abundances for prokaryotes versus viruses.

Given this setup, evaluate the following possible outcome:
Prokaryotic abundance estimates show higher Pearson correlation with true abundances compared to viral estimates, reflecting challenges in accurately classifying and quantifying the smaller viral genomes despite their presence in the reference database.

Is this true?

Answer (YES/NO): YES